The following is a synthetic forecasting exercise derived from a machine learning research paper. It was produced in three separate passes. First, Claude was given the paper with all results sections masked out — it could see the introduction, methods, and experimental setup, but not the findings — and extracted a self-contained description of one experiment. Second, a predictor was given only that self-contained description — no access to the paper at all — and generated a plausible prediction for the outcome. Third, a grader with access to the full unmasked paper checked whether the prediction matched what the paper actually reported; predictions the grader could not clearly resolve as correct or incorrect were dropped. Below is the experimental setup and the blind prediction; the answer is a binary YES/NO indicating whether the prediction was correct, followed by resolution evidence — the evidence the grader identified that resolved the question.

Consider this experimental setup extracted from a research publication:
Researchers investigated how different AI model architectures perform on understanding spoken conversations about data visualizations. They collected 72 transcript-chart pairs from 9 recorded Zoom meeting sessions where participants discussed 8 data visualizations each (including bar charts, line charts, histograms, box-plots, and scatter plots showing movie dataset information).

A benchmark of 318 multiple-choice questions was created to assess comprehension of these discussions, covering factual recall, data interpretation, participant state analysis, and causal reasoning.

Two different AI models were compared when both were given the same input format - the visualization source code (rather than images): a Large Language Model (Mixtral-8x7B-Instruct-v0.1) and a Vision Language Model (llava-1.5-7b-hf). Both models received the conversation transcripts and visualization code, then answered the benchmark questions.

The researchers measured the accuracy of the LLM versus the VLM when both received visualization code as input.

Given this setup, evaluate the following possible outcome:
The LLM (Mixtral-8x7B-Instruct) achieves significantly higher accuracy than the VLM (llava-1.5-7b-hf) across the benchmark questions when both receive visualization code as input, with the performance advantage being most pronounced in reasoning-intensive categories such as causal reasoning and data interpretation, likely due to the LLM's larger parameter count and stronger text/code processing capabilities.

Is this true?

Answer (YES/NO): NO